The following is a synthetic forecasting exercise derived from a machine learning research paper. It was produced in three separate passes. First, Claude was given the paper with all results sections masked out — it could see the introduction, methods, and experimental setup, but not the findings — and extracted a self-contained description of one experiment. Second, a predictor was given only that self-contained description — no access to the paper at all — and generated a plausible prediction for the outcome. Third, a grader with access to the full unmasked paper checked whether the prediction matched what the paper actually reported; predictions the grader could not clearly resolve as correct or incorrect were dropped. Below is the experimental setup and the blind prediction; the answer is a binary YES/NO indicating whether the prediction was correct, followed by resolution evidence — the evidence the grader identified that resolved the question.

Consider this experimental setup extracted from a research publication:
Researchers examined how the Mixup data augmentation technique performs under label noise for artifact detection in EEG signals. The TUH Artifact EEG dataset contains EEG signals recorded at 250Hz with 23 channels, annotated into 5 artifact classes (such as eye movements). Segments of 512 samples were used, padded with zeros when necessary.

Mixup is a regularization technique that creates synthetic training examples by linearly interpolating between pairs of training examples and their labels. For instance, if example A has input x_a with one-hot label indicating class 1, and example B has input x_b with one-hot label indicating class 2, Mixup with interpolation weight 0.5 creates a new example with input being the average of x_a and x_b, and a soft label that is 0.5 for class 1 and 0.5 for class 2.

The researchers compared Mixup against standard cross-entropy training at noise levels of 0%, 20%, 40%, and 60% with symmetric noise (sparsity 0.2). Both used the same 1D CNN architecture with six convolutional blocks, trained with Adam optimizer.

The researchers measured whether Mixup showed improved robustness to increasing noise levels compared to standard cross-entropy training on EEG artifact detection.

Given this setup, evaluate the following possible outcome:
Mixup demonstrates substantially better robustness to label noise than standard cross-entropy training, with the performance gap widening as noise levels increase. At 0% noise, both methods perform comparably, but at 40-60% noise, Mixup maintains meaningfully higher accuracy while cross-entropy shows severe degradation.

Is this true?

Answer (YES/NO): NO